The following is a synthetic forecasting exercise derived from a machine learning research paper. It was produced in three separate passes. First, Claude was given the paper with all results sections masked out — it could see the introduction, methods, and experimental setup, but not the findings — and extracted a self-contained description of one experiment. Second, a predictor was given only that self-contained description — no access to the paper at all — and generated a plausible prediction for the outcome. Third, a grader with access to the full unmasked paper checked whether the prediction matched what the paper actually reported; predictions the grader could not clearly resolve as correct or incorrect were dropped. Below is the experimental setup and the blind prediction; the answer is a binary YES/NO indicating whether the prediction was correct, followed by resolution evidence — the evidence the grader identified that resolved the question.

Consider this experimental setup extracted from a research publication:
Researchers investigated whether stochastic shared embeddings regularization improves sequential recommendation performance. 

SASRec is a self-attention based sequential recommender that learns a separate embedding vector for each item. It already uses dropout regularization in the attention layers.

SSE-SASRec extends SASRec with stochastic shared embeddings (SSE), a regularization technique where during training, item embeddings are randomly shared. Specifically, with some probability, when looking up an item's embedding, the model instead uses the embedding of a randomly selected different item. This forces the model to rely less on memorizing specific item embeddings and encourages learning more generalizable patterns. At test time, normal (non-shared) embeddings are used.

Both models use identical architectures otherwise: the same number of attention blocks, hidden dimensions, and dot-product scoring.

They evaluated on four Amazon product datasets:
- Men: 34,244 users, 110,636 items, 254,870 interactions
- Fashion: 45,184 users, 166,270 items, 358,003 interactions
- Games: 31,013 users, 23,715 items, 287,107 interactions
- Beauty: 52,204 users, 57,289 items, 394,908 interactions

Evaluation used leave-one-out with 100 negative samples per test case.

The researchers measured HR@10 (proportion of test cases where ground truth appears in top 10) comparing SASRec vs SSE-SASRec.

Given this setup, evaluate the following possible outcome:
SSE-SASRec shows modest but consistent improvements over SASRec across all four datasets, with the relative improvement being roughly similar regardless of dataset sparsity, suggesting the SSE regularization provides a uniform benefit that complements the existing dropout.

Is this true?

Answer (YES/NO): NO